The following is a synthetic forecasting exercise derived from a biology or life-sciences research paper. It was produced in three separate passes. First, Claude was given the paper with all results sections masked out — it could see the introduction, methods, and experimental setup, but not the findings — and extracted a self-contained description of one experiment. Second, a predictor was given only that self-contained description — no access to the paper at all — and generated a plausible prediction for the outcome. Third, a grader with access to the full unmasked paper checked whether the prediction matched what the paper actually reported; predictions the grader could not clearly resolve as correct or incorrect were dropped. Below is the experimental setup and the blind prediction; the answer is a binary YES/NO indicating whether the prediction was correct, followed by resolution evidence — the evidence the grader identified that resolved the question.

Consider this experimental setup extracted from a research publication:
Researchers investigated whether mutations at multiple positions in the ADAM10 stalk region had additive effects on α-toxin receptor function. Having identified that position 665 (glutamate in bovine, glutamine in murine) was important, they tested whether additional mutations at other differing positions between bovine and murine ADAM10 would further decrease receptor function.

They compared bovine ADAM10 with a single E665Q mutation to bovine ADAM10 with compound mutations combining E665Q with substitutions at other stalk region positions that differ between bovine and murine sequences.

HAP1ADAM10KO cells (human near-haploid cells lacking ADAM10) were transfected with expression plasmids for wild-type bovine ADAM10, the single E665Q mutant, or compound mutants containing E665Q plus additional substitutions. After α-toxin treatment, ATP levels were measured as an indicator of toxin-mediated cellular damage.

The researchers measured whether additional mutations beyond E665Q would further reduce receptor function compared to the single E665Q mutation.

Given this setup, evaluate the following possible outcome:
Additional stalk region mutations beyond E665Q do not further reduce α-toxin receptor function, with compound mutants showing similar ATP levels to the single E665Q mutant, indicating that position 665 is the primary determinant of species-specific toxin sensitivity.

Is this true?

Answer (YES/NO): YES